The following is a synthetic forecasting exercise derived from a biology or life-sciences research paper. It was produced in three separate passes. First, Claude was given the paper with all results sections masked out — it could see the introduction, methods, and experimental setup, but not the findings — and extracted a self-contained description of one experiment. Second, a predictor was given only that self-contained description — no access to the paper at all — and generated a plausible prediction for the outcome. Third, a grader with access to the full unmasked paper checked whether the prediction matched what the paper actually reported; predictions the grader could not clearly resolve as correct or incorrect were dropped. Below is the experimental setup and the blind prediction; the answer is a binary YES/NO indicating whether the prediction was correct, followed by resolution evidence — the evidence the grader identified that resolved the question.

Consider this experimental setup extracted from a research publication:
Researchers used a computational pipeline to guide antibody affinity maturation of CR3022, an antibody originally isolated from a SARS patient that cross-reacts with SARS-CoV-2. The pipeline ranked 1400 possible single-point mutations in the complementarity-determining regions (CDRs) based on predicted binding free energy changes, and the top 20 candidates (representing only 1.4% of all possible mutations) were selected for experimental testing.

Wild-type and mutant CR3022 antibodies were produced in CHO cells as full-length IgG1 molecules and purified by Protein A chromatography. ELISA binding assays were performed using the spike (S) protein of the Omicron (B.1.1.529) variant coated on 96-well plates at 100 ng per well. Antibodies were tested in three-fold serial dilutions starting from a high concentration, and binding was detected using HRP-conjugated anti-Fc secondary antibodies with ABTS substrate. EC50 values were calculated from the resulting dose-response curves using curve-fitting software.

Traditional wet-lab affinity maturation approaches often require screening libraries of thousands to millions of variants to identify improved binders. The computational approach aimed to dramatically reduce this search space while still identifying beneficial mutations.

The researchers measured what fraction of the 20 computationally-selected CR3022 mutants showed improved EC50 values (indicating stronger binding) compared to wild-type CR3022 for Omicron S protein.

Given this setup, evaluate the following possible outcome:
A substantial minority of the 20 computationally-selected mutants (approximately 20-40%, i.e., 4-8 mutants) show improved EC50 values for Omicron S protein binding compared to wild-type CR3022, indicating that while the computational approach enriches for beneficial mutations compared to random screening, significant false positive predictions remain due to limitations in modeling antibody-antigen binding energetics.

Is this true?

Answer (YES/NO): NO